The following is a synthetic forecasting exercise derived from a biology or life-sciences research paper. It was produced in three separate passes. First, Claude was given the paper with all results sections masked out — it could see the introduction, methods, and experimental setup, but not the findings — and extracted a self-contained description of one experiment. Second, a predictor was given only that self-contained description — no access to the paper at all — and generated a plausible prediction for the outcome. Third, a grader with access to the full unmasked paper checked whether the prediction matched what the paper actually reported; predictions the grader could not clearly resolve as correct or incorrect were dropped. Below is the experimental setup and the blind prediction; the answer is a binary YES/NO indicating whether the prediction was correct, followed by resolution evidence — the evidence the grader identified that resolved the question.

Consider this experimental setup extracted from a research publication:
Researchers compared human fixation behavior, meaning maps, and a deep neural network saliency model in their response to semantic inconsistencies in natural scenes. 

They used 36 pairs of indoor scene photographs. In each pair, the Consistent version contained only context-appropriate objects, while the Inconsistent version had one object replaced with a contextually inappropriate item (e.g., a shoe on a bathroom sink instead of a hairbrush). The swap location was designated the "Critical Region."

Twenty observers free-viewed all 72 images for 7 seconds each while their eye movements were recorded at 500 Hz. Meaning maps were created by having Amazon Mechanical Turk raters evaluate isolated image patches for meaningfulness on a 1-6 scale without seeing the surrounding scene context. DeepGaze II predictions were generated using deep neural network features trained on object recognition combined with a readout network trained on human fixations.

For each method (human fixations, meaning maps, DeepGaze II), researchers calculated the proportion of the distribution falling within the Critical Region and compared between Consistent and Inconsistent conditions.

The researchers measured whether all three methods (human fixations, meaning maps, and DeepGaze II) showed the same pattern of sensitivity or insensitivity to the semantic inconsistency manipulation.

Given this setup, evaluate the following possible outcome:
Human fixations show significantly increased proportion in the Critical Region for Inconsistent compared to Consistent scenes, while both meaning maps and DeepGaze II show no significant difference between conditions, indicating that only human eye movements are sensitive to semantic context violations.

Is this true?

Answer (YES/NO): YES